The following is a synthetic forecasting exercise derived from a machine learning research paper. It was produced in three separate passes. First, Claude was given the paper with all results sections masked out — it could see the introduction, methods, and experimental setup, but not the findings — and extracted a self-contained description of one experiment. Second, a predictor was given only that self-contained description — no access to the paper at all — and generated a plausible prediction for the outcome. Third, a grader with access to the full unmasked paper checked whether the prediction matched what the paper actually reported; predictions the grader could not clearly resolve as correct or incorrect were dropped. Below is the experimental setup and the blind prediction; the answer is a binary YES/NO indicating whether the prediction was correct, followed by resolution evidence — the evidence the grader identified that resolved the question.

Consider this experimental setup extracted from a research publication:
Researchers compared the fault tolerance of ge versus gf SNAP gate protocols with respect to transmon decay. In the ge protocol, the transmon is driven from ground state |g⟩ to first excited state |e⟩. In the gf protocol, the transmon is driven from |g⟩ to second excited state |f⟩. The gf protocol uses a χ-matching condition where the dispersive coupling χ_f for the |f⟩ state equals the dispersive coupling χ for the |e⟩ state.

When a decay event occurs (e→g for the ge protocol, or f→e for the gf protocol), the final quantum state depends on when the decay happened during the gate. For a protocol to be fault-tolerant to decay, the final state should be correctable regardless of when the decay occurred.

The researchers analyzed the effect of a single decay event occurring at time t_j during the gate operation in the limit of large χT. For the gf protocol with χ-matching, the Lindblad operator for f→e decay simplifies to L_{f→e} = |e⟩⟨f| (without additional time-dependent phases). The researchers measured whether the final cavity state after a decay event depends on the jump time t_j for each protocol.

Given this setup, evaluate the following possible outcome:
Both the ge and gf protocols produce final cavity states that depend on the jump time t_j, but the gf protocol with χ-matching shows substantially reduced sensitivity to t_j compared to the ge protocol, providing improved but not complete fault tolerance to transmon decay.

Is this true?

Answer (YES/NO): NO